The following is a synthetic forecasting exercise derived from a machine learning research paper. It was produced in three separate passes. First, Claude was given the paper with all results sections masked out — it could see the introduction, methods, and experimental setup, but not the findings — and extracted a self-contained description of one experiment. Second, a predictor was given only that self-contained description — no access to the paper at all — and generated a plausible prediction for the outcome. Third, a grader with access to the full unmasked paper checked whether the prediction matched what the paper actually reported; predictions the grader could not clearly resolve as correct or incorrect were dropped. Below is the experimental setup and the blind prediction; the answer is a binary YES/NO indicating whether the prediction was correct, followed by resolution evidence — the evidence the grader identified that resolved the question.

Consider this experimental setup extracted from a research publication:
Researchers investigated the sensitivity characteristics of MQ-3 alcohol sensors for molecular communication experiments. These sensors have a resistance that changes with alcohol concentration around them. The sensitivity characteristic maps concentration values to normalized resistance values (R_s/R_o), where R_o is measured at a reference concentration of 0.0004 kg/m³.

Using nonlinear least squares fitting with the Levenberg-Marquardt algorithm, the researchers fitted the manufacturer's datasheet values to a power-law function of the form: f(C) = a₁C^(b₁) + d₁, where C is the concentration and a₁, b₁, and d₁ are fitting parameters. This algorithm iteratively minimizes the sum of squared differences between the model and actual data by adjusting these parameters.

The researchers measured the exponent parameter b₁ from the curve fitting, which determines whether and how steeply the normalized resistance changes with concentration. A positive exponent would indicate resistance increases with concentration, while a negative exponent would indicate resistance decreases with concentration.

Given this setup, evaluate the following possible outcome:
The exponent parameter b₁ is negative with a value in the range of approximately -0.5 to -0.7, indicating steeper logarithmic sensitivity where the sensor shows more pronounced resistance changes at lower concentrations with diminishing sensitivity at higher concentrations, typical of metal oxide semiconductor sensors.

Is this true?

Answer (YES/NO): YES